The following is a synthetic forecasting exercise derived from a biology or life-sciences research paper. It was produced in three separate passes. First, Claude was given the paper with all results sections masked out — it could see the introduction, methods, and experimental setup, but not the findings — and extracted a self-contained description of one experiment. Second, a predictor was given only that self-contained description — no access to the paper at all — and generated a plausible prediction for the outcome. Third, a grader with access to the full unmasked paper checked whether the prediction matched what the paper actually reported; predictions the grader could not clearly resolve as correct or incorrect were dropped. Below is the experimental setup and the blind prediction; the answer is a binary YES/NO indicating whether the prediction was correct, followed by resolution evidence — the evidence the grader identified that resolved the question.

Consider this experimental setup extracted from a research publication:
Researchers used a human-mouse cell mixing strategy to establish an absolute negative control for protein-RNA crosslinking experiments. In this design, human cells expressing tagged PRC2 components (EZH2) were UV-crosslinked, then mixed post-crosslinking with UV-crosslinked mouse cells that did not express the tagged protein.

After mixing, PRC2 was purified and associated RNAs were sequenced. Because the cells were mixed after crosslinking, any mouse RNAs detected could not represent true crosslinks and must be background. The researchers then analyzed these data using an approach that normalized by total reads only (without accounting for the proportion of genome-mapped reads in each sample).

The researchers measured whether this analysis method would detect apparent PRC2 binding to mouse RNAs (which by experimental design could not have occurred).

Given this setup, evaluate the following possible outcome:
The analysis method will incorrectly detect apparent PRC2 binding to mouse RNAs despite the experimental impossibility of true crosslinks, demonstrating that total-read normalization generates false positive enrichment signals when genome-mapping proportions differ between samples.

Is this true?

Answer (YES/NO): YES